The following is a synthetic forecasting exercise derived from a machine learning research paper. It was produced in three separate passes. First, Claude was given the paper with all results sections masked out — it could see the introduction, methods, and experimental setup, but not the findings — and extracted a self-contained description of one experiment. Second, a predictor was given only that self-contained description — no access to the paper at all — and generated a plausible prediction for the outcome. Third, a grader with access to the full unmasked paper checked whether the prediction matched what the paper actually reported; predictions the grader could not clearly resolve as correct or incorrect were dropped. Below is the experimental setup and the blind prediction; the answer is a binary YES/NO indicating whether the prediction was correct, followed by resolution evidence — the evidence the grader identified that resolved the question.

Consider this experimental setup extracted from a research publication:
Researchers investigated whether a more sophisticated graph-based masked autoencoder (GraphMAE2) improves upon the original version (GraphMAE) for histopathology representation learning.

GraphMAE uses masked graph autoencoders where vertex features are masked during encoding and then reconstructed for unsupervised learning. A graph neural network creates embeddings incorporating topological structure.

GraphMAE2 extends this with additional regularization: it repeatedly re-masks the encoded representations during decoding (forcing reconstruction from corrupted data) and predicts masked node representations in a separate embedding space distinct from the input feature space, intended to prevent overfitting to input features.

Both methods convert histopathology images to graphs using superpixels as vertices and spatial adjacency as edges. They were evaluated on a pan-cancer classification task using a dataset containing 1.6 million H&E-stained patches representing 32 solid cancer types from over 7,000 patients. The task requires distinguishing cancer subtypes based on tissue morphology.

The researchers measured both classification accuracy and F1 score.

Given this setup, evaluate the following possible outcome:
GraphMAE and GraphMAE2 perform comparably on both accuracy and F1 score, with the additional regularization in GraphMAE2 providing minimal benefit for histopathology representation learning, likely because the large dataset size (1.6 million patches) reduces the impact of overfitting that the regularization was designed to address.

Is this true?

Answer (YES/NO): NO